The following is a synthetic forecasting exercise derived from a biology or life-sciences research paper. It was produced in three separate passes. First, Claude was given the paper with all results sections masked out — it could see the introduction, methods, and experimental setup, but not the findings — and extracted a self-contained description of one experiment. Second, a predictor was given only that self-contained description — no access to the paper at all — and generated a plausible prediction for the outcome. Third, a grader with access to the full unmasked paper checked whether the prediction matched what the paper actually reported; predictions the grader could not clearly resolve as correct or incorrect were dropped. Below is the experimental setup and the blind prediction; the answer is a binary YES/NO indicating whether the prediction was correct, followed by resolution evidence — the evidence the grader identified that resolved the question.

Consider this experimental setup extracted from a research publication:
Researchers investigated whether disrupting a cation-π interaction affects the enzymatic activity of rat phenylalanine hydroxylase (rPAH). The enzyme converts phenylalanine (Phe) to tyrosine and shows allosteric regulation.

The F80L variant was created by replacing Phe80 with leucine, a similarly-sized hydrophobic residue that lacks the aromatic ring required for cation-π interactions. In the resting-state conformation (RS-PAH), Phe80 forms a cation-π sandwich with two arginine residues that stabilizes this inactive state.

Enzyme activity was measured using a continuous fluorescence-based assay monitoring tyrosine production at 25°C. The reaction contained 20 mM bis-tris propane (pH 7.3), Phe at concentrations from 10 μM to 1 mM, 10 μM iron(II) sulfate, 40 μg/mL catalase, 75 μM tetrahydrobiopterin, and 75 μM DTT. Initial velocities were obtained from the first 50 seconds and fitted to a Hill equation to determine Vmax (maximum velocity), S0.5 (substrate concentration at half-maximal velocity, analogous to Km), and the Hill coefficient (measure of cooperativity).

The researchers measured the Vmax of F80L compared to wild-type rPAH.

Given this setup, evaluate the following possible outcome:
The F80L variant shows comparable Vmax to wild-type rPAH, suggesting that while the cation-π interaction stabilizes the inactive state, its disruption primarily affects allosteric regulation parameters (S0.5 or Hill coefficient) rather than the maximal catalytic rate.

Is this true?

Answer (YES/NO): NO